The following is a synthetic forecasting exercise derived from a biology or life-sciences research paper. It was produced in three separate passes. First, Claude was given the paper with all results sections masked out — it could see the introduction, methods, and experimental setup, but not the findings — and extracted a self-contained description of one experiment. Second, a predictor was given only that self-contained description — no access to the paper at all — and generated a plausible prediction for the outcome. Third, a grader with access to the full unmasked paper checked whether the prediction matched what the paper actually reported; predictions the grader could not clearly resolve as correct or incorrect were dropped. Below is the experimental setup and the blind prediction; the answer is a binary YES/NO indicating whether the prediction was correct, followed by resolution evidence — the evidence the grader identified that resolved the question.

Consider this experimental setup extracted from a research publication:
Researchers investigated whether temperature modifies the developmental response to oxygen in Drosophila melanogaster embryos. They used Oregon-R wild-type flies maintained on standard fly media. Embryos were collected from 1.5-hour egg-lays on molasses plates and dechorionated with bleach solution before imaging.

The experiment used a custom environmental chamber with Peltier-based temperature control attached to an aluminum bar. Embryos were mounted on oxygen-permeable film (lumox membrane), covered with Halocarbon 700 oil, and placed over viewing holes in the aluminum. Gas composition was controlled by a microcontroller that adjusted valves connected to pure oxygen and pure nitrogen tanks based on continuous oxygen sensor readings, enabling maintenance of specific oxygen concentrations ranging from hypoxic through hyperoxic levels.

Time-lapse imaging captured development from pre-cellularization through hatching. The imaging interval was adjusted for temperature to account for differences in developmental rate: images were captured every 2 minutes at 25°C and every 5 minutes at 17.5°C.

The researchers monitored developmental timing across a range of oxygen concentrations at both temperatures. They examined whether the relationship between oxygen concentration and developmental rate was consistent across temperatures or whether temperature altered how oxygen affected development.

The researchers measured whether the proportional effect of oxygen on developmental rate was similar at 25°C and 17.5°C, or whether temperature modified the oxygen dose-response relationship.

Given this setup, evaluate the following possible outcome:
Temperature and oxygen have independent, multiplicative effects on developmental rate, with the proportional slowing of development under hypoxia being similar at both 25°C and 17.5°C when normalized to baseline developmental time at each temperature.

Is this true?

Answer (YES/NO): NO